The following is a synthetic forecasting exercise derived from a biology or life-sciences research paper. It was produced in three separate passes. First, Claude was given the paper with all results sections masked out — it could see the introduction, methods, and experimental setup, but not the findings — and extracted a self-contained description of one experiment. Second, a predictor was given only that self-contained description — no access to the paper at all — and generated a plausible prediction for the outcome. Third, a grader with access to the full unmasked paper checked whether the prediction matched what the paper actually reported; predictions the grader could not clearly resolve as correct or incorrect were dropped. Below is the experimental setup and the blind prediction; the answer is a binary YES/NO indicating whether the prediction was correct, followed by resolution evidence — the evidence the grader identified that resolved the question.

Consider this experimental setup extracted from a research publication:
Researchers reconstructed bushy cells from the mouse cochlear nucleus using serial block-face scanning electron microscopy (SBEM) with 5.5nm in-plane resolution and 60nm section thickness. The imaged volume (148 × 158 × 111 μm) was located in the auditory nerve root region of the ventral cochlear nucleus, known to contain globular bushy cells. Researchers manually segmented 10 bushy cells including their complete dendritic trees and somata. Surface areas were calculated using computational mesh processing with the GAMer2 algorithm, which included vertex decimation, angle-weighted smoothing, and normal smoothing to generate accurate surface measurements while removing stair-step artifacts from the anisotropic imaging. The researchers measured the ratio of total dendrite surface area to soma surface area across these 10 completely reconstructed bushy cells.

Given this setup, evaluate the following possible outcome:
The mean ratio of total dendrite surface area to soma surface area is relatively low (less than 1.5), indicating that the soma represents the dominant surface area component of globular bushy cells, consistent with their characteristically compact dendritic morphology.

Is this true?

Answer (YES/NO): NO